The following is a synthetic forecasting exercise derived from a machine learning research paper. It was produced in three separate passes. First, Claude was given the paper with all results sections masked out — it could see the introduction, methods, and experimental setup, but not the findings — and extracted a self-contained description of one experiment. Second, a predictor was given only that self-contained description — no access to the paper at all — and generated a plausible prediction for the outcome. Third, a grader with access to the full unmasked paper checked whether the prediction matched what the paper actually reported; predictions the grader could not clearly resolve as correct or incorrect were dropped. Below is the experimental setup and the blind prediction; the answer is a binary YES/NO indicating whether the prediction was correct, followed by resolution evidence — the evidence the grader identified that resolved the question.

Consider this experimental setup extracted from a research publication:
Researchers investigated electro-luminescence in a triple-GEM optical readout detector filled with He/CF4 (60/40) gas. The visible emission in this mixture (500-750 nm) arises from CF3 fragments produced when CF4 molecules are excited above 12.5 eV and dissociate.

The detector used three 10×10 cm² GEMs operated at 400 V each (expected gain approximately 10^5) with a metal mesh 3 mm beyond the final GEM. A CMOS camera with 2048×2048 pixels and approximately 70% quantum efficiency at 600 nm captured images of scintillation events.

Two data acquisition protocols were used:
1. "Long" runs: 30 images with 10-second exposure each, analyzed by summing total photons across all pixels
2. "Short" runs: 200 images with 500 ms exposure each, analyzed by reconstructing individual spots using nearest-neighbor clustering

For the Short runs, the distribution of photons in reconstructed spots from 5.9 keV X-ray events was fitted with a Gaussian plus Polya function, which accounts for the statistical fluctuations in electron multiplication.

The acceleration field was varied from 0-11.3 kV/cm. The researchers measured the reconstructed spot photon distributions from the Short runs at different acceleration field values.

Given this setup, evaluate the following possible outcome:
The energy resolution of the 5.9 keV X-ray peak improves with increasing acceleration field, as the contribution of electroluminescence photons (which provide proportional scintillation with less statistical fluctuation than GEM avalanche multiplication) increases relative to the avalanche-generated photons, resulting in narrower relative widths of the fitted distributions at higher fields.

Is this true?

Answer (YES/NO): NO